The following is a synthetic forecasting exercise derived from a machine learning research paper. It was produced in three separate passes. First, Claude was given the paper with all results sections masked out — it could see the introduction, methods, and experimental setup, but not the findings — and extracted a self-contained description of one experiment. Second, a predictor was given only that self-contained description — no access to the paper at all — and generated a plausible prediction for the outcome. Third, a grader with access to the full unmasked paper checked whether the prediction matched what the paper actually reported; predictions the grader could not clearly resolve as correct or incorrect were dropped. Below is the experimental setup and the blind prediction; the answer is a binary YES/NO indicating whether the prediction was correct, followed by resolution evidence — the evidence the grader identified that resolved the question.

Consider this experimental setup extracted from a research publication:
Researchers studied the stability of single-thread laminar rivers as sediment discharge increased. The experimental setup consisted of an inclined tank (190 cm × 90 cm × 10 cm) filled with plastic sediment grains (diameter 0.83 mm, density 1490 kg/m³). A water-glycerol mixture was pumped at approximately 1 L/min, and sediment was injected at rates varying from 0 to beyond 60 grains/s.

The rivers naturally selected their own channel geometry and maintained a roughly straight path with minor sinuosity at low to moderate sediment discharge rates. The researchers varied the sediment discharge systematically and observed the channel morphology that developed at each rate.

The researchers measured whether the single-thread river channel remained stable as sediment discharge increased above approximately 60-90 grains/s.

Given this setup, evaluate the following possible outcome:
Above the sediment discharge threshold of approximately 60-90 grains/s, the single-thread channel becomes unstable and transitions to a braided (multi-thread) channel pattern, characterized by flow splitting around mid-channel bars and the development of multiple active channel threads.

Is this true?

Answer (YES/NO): YES